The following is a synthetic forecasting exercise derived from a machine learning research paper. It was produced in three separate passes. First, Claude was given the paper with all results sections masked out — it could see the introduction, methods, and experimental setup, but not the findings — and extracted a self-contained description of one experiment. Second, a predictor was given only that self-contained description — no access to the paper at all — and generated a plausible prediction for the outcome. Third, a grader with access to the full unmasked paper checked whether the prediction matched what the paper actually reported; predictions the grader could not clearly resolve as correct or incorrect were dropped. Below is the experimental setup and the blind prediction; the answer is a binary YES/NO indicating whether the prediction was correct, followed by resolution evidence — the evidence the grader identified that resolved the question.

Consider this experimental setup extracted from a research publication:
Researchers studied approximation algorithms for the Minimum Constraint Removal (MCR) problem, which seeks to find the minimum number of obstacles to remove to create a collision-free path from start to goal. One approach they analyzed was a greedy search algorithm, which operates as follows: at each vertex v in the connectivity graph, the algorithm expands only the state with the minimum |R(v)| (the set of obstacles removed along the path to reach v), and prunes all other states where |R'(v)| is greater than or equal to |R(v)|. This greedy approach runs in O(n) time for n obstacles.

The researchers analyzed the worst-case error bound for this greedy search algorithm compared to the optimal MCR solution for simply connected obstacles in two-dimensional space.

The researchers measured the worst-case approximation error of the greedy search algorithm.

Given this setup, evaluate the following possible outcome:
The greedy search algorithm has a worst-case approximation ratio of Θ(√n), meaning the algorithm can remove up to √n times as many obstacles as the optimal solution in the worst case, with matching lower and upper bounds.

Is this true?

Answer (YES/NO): NO